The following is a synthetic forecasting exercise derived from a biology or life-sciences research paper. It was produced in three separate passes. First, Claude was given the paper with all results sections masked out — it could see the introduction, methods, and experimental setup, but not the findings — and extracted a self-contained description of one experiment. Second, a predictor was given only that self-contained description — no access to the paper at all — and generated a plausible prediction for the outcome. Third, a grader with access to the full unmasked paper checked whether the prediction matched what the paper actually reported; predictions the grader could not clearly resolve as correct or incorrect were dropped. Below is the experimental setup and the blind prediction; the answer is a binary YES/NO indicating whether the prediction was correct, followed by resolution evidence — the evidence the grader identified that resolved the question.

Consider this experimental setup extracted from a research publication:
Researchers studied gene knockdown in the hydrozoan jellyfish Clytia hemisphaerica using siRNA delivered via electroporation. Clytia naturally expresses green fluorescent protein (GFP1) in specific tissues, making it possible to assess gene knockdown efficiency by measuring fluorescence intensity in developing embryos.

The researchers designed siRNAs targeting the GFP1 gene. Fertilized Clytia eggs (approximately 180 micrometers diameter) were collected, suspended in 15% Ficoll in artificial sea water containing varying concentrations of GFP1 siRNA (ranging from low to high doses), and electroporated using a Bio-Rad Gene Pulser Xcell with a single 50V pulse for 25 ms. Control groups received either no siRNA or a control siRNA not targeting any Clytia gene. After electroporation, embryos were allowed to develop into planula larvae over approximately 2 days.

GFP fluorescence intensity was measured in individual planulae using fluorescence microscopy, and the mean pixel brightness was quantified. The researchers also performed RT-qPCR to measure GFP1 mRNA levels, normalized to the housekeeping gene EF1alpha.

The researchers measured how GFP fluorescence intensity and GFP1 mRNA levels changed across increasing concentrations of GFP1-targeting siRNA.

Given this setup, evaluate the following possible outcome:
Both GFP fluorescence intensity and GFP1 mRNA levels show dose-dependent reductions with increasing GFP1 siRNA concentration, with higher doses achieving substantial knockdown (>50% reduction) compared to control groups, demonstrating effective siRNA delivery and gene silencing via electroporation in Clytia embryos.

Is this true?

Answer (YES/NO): YES